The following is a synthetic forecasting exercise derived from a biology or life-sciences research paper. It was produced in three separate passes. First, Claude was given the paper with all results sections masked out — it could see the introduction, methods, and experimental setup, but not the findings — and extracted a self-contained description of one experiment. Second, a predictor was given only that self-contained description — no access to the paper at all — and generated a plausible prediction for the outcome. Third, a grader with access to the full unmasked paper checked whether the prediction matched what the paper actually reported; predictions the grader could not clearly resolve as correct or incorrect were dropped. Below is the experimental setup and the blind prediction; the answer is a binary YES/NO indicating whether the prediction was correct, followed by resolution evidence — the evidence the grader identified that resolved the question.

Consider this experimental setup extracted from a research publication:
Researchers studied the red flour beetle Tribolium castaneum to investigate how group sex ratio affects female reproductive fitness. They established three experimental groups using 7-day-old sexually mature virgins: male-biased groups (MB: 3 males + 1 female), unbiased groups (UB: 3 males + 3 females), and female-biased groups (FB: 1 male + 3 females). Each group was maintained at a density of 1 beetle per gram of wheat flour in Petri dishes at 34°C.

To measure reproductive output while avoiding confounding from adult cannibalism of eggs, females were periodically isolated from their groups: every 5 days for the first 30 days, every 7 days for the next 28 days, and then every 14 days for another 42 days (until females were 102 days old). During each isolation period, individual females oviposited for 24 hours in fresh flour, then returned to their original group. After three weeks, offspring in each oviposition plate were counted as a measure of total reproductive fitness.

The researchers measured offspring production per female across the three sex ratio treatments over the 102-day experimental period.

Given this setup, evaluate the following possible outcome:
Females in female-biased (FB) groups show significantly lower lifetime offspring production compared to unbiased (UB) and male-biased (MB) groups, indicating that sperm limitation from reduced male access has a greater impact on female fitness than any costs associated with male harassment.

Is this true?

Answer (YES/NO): NO